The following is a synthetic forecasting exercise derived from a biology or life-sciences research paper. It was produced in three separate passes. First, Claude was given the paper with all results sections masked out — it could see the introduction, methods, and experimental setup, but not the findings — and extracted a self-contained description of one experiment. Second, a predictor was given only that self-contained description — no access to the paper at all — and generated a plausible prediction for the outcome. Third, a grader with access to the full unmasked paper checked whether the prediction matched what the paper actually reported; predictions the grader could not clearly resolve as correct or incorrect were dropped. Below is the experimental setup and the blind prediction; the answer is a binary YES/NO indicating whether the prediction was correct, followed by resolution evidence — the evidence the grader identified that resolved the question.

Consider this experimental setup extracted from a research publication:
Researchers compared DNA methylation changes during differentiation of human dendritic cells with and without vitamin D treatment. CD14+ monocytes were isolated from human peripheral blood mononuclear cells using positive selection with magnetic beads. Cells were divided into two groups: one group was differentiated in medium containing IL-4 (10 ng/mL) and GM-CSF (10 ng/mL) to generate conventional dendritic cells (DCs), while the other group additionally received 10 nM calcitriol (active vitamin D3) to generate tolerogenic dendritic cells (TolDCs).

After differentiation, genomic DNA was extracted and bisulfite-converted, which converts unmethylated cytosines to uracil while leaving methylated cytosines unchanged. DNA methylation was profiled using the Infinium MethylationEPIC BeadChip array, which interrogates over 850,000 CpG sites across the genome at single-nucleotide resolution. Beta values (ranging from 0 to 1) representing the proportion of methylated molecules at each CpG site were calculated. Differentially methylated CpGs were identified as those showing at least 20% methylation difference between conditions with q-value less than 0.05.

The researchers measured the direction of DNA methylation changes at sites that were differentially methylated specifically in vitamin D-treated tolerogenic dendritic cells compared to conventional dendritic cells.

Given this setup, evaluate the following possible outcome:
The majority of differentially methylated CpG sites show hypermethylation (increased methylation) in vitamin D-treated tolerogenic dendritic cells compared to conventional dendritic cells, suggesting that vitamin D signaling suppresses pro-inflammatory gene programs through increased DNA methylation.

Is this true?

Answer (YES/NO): NO